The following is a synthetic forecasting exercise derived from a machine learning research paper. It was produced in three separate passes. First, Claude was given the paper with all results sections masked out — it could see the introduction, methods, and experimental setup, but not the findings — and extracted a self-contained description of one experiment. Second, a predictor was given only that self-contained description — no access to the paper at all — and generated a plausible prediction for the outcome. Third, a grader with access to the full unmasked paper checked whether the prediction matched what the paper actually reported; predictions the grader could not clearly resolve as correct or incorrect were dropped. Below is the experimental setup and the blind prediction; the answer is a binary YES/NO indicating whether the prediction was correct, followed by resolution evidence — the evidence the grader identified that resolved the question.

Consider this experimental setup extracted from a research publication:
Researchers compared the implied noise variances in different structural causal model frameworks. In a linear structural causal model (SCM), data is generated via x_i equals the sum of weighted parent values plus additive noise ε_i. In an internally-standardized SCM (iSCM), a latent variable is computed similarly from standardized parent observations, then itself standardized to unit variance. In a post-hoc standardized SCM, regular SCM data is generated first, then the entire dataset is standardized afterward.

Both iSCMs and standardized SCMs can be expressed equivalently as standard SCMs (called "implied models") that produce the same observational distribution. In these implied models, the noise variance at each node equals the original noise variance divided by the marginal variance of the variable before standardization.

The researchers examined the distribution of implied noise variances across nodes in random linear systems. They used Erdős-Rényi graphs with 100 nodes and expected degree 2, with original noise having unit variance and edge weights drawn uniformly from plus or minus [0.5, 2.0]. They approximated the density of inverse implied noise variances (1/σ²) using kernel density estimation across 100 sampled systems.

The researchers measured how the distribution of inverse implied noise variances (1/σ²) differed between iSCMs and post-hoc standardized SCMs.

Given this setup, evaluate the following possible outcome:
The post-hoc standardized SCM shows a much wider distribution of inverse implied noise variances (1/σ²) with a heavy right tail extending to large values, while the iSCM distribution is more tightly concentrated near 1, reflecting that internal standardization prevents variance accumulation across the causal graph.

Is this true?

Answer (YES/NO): YES